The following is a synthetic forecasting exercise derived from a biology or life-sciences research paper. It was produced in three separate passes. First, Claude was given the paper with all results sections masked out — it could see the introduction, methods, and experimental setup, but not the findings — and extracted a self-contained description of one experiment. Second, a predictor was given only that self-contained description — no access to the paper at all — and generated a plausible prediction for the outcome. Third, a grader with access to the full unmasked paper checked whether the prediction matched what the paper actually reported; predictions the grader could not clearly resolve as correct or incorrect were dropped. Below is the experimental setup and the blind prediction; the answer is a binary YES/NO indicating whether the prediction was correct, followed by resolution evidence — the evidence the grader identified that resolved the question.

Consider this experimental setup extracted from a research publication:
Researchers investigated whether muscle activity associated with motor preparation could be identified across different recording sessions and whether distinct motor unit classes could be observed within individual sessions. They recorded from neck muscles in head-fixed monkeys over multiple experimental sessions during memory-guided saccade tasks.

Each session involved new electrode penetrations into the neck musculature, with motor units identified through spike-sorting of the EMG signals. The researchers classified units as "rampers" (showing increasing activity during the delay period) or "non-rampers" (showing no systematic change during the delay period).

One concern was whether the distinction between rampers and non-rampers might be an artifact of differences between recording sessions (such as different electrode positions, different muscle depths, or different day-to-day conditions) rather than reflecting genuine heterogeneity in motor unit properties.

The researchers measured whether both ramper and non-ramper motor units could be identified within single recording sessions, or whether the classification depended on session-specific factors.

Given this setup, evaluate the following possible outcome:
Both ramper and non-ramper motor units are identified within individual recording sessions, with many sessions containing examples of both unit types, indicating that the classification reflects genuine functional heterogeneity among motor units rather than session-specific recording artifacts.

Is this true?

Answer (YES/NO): YES